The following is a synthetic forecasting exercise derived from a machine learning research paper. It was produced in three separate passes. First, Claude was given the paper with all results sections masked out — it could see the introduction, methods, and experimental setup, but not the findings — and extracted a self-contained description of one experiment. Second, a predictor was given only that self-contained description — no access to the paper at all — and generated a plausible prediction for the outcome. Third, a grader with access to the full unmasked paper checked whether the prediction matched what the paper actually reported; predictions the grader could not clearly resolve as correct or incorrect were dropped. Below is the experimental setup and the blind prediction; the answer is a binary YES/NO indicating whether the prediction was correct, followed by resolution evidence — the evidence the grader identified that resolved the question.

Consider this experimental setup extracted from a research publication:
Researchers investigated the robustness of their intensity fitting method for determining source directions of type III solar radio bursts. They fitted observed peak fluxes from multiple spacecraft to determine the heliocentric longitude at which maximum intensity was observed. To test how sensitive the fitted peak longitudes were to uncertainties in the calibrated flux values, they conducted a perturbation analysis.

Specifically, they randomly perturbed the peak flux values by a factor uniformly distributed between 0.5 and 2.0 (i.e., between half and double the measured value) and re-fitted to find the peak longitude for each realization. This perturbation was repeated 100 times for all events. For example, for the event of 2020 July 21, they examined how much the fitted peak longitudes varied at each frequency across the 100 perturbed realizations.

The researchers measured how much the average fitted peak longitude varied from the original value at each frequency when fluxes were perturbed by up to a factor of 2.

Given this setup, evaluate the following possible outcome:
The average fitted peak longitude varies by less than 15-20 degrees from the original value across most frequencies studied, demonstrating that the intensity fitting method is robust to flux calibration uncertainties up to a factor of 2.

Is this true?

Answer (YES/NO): YES